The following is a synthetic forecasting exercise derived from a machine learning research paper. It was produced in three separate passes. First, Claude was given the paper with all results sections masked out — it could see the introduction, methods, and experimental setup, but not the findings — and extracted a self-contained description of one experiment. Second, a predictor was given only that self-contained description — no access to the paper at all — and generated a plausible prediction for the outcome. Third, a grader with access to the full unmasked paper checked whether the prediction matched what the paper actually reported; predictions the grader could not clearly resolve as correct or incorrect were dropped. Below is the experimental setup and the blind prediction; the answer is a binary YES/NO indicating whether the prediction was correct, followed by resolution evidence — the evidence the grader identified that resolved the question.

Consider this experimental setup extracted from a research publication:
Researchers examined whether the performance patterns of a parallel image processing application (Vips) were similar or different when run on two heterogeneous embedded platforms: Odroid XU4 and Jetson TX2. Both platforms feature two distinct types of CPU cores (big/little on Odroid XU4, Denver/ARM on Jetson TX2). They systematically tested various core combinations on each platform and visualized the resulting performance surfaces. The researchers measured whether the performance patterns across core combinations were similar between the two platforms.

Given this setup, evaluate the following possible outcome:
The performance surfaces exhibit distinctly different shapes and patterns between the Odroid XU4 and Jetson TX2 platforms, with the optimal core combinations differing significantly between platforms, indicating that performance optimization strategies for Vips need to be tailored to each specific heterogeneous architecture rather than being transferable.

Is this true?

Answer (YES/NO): YES